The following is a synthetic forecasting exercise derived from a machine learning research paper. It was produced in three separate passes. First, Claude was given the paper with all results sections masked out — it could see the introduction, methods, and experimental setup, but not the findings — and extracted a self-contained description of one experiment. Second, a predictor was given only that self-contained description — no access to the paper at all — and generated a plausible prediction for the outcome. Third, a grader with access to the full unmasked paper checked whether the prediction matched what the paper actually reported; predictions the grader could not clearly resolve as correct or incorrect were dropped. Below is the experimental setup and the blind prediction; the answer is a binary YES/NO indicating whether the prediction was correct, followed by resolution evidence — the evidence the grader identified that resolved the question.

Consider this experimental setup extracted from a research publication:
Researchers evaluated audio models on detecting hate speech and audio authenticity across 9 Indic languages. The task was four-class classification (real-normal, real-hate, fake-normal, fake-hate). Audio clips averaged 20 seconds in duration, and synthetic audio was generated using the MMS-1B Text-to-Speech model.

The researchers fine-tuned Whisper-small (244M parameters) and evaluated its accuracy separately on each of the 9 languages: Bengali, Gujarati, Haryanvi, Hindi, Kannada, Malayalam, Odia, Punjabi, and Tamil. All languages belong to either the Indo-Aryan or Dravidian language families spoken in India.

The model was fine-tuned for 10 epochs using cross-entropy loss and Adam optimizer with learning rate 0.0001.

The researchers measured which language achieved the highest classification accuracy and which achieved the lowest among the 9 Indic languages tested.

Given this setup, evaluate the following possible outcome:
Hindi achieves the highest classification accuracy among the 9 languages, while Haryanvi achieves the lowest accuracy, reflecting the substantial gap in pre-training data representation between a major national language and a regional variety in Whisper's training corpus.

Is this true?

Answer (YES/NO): NO